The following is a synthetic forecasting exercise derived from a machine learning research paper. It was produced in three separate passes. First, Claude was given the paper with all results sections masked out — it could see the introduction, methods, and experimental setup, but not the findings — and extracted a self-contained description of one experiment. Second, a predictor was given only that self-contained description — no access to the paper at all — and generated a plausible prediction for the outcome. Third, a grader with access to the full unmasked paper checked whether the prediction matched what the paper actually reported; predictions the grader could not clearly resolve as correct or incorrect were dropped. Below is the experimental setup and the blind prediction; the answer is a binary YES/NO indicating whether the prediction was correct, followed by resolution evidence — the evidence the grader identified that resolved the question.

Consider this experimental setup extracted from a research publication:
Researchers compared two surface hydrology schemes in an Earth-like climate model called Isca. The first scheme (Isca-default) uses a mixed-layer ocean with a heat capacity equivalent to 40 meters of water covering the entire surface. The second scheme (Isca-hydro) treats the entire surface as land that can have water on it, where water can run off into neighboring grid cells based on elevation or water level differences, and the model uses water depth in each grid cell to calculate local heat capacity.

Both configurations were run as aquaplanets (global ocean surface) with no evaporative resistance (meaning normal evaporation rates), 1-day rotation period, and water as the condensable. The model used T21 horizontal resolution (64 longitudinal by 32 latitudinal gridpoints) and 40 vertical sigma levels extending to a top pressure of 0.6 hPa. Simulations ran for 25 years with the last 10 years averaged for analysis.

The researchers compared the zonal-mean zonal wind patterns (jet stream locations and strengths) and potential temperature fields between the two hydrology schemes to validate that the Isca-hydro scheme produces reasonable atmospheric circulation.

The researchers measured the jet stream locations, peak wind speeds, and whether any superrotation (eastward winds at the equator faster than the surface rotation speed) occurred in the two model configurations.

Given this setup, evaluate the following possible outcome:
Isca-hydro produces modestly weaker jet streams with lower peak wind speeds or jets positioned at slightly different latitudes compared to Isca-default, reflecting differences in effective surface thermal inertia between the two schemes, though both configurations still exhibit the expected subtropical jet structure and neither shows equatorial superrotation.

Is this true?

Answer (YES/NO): NO